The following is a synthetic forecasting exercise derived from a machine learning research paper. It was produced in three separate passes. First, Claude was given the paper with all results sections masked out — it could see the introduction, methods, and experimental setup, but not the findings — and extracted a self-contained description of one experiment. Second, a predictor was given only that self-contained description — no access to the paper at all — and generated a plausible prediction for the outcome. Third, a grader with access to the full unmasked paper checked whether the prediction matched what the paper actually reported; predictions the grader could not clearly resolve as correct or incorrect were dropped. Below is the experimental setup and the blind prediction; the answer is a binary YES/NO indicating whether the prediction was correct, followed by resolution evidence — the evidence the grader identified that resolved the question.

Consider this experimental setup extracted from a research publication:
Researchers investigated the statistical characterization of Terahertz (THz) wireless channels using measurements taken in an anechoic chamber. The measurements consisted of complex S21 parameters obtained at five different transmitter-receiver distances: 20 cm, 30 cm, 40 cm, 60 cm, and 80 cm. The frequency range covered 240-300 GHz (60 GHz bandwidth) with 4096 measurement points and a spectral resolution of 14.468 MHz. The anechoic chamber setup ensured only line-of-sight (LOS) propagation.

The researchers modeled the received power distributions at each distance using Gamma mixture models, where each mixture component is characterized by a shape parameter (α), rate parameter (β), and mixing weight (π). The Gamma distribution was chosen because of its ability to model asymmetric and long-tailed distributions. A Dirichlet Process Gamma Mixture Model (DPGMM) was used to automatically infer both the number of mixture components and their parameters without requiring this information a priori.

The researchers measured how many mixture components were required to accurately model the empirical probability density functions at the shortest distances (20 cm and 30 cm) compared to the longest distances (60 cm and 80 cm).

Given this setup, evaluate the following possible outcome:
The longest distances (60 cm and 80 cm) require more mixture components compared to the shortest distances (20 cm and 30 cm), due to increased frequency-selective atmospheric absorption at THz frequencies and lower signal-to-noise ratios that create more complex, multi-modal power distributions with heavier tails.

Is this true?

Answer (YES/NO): NO